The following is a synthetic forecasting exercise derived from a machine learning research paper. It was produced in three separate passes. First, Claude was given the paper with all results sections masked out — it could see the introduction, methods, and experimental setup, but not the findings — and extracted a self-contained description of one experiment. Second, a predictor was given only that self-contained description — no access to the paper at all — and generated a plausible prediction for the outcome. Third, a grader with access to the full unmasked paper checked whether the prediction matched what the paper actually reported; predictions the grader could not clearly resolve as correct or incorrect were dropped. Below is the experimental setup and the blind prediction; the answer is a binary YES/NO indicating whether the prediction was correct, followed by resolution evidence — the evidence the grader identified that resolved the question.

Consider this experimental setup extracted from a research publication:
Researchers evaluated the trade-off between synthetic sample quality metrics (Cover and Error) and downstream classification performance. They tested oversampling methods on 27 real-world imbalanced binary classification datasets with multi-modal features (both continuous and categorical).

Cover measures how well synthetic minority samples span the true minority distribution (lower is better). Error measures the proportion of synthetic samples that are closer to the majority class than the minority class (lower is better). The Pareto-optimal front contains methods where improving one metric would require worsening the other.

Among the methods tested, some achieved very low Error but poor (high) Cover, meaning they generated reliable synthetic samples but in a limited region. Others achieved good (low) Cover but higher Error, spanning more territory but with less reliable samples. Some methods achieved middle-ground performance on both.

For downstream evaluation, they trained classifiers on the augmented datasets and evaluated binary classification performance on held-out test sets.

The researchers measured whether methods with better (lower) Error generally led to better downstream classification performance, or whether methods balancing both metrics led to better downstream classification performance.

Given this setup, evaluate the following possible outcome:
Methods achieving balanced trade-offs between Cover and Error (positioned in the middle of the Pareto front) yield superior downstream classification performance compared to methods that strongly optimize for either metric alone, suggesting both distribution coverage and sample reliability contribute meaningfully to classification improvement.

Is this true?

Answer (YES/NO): YES